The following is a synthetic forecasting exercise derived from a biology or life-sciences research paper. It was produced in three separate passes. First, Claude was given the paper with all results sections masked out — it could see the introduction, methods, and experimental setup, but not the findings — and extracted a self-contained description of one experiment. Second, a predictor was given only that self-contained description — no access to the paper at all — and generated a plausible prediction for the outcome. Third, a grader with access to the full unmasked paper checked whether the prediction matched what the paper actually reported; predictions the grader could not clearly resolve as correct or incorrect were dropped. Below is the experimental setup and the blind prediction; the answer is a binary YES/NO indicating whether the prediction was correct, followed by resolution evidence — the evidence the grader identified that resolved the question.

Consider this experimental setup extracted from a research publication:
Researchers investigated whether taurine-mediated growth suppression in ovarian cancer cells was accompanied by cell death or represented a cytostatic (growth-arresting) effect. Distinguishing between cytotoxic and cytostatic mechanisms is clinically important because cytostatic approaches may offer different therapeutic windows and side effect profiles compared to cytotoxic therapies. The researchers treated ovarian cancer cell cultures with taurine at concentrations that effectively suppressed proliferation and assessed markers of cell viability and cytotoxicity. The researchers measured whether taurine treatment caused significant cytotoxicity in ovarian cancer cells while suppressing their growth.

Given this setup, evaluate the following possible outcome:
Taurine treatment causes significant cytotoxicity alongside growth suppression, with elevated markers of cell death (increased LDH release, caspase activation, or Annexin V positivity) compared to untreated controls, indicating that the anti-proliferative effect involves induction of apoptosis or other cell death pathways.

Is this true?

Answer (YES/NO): NO